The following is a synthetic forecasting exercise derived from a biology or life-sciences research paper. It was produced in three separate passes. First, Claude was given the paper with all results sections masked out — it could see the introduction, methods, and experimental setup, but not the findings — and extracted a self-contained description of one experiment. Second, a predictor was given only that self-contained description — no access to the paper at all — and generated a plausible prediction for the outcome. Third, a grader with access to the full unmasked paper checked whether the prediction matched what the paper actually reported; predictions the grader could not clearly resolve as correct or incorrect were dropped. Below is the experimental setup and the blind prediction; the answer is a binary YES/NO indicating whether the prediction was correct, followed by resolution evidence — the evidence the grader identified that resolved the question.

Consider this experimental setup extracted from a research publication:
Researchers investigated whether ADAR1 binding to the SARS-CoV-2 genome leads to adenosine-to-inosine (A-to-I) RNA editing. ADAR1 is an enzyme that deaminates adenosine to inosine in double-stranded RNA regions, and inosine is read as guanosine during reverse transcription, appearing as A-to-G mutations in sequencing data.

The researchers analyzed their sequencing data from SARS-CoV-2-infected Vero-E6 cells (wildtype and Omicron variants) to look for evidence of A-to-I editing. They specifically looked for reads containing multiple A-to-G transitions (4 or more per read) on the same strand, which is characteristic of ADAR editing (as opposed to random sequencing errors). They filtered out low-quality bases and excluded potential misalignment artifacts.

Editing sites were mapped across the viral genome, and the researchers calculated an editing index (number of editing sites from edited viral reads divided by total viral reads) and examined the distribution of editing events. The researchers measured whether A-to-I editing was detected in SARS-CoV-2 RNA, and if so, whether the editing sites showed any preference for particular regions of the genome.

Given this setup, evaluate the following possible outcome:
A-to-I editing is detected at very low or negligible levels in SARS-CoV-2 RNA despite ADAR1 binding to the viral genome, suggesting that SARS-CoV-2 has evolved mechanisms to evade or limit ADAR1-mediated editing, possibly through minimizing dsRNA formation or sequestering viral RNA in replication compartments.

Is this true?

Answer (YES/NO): NO